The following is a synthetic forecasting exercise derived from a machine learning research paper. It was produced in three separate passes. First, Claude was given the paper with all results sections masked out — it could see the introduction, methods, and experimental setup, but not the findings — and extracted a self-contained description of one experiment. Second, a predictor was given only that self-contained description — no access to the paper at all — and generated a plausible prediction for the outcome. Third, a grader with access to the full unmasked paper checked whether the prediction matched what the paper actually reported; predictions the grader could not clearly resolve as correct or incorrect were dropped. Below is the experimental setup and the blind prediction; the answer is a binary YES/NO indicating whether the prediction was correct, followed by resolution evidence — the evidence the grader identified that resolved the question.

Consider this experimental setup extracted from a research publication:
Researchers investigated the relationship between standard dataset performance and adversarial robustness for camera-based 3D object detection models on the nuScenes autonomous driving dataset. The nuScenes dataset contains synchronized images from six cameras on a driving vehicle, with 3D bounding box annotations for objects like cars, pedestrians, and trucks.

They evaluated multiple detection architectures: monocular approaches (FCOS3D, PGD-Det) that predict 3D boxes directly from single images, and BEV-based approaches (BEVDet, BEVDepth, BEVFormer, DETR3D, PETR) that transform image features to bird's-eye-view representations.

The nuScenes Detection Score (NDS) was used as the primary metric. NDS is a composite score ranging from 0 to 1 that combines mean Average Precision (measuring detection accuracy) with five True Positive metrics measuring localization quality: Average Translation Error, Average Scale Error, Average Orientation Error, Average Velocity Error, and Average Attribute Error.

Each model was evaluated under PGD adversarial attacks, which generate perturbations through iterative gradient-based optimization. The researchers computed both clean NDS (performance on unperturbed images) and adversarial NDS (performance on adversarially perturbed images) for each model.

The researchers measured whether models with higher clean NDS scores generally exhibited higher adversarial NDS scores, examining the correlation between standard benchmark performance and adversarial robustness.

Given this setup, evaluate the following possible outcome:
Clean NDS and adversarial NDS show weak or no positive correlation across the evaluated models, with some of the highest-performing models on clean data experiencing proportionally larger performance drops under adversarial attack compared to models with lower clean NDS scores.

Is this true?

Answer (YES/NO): YES